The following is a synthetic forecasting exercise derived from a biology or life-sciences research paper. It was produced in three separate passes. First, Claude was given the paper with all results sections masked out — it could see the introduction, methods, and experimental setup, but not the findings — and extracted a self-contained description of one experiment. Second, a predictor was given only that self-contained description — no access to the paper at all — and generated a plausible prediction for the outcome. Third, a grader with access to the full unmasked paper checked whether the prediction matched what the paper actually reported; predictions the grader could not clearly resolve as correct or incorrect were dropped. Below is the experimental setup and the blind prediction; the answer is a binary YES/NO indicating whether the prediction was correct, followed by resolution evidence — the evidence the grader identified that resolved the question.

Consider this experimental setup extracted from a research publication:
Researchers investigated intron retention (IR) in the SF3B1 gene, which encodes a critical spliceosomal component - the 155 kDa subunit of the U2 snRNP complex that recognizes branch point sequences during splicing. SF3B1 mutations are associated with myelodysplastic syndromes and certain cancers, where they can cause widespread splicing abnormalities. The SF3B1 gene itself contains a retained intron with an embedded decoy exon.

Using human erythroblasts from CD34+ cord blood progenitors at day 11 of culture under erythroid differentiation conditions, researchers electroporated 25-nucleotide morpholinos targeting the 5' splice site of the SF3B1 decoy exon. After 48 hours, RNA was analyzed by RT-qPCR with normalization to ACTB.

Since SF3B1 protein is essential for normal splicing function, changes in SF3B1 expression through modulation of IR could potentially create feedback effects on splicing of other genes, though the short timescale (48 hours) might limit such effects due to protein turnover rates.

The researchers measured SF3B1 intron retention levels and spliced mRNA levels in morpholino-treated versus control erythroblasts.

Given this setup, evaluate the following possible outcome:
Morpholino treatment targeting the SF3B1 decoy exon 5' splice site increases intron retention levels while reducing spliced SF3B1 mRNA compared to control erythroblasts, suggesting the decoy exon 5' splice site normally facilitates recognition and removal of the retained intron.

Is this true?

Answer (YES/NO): NO